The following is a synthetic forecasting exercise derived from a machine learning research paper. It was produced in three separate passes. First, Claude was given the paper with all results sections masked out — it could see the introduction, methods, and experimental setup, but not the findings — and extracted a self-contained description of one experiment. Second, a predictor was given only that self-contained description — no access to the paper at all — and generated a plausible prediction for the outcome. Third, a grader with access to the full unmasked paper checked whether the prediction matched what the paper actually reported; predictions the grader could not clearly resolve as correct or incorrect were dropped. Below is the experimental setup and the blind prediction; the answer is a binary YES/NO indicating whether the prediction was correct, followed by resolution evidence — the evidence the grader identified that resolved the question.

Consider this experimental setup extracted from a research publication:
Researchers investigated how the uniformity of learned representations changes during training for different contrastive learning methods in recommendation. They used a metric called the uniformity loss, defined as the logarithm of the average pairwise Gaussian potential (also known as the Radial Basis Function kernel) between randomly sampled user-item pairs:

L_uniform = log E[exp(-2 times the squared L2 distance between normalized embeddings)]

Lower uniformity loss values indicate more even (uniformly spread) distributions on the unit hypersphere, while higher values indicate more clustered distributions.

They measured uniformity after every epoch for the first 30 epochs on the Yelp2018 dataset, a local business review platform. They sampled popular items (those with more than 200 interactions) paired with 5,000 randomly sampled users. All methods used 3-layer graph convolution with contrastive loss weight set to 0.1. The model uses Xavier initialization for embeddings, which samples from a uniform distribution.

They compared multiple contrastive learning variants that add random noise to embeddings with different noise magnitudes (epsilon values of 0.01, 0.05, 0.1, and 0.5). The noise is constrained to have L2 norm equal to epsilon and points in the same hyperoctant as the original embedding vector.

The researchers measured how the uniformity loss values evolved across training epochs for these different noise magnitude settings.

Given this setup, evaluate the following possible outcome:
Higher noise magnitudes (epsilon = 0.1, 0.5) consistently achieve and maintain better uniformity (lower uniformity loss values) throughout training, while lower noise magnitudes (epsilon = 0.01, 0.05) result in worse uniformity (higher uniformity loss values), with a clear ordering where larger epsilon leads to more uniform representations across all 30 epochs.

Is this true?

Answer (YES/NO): NO